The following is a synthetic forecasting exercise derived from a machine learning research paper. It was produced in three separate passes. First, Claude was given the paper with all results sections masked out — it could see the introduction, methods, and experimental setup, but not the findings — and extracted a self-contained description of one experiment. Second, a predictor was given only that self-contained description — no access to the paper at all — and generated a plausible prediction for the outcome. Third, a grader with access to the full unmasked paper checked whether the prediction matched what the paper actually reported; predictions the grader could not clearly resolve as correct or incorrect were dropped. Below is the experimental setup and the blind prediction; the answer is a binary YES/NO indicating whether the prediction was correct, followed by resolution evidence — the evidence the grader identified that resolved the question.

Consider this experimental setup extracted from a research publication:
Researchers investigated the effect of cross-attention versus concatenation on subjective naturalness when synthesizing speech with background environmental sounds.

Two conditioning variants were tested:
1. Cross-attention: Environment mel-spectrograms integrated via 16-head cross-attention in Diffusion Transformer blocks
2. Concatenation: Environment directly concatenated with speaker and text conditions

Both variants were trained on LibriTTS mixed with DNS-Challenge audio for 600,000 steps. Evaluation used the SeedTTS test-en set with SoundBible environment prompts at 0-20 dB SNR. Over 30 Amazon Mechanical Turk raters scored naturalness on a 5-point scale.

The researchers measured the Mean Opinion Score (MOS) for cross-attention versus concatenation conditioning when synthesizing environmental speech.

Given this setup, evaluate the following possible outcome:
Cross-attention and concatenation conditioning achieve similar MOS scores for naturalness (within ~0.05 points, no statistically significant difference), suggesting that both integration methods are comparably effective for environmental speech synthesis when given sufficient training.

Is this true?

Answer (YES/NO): NO